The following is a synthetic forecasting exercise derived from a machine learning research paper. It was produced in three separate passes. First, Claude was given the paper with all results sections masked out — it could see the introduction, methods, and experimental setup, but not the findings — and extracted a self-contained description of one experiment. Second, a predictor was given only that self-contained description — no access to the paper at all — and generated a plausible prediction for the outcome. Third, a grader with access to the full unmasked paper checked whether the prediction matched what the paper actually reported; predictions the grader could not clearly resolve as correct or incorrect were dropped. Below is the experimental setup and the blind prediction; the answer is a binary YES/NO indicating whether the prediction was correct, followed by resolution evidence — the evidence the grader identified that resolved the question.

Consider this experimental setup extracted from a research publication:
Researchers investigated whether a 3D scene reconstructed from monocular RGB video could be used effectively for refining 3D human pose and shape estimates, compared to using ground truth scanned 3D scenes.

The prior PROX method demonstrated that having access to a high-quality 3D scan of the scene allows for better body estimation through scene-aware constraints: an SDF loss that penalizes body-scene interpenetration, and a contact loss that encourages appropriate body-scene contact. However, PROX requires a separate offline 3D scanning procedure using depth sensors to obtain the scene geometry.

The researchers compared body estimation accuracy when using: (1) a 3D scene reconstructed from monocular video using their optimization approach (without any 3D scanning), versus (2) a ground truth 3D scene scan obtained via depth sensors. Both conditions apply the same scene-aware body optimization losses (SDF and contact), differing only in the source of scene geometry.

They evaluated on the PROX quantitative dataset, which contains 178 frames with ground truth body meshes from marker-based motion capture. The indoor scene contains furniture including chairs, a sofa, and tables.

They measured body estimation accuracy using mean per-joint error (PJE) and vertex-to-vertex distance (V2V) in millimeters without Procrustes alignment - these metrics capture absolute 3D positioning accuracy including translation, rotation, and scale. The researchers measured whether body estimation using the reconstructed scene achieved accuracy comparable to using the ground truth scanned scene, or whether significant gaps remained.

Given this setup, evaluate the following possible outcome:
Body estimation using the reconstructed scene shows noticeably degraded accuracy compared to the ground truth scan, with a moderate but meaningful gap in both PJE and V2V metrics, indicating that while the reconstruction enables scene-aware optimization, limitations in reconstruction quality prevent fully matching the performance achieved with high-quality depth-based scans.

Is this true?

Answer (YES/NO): NO